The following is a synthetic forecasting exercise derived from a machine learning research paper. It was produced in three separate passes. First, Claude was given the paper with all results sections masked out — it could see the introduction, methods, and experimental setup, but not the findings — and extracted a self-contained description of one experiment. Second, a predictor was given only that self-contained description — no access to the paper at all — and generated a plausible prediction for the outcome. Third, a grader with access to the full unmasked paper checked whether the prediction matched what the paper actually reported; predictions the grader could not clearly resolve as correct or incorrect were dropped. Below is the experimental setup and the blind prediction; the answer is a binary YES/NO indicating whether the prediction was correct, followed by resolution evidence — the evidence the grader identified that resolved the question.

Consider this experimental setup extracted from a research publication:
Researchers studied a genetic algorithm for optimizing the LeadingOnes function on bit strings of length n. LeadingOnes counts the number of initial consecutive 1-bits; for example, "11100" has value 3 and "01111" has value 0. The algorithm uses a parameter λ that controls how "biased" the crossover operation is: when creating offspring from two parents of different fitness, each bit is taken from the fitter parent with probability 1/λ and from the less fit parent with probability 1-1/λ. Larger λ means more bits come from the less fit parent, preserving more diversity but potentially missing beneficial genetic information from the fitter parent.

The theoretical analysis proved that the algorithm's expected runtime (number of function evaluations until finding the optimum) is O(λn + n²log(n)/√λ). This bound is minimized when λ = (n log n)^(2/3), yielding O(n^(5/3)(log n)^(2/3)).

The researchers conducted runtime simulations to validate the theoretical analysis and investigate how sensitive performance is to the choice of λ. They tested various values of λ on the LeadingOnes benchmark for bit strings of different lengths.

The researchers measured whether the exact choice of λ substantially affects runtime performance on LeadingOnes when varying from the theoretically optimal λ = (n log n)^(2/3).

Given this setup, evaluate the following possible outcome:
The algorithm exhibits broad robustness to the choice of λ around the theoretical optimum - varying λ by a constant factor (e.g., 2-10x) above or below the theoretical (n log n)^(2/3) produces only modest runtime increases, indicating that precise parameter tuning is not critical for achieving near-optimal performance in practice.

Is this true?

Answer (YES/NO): YES